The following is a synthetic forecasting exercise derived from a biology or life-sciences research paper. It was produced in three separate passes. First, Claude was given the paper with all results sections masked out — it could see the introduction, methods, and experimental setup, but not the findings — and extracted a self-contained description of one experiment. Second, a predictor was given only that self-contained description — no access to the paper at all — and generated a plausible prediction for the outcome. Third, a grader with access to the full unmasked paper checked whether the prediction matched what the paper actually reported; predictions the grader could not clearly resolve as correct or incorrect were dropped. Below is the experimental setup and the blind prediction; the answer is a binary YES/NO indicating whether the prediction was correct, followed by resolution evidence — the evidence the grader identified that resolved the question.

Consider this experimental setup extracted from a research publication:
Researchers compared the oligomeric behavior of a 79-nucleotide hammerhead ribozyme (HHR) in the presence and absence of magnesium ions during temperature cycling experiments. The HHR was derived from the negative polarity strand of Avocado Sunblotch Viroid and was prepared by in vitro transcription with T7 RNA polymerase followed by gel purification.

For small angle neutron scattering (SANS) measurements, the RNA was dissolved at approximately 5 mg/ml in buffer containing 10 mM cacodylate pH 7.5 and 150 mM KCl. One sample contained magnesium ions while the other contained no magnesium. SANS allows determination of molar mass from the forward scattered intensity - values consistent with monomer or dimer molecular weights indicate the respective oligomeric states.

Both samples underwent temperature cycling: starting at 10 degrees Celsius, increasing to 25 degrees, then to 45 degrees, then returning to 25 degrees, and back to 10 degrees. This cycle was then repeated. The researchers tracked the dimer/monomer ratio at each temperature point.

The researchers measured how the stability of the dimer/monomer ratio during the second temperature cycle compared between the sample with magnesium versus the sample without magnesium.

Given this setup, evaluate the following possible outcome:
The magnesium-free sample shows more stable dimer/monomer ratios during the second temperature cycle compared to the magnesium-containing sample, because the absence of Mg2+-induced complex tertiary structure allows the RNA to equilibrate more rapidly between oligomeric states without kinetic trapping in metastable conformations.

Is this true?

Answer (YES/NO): NO